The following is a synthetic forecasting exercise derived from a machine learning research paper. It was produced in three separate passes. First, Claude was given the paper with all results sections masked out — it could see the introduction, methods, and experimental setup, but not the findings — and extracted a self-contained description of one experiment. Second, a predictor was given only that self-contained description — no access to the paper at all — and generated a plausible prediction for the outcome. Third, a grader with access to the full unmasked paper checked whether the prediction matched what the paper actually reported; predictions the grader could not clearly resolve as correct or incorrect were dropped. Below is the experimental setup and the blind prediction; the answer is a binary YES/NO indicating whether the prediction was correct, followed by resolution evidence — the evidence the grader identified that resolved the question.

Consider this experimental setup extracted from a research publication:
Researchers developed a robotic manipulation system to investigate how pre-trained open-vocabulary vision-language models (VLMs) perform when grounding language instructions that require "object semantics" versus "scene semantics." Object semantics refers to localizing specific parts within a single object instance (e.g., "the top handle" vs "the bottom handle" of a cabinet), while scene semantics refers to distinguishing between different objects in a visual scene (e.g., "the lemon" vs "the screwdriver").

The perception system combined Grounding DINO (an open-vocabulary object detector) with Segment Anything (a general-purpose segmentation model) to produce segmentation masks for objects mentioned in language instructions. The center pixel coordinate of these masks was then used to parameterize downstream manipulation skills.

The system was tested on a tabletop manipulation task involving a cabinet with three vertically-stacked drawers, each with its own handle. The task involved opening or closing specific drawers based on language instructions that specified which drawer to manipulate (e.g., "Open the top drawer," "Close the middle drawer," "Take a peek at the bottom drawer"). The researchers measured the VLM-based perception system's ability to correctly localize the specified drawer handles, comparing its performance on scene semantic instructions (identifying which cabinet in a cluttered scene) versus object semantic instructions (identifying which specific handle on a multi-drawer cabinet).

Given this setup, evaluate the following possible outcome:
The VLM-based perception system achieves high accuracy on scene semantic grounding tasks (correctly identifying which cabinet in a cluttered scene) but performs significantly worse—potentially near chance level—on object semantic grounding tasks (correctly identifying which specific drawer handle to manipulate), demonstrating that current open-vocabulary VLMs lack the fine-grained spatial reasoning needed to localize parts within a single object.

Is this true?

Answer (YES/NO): YES